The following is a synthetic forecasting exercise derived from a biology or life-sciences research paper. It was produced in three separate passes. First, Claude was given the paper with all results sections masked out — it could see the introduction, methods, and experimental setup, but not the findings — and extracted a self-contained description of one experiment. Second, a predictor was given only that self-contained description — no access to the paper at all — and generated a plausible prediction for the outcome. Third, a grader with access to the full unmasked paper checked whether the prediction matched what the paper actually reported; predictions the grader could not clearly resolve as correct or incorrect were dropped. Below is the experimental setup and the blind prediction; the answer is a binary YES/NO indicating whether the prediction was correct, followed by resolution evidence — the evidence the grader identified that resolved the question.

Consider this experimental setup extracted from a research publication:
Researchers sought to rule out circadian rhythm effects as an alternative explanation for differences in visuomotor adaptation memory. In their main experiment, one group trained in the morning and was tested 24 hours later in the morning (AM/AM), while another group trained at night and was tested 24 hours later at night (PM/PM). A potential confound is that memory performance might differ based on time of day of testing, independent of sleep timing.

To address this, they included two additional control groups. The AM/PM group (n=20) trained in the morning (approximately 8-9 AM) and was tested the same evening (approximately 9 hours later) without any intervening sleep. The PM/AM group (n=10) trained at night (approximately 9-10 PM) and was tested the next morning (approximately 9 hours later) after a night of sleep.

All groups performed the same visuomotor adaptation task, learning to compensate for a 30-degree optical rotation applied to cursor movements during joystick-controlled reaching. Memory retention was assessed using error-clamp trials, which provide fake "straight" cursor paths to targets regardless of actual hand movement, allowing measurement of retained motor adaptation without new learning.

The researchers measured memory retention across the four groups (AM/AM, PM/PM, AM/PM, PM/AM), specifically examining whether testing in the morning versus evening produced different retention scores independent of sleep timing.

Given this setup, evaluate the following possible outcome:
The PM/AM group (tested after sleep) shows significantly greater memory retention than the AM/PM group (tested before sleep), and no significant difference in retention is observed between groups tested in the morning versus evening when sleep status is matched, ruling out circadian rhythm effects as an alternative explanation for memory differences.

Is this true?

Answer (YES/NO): YES